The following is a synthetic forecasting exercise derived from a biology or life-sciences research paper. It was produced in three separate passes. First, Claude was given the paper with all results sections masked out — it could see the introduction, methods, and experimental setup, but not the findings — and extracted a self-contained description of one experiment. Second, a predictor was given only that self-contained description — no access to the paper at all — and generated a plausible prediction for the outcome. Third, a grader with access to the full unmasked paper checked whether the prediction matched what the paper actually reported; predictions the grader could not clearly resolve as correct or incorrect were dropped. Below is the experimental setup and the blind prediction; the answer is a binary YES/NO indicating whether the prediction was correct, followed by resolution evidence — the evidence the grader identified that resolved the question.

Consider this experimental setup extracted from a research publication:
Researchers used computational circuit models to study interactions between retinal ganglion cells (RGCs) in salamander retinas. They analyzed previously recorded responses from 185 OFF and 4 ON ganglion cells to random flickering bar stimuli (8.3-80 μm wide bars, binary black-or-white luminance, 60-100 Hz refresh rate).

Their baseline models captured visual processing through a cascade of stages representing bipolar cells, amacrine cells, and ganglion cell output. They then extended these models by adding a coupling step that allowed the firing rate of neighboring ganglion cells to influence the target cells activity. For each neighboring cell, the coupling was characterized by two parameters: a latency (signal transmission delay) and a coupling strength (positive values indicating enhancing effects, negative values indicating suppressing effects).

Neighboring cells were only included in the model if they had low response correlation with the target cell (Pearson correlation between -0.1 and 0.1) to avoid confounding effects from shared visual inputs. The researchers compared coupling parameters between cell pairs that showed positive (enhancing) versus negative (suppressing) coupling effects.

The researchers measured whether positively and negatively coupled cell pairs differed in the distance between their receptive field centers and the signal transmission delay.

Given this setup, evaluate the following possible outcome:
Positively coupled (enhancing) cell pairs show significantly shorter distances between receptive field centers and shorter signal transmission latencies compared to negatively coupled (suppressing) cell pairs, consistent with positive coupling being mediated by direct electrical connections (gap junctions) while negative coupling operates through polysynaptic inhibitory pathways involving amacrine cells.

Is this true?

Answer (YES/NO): YES